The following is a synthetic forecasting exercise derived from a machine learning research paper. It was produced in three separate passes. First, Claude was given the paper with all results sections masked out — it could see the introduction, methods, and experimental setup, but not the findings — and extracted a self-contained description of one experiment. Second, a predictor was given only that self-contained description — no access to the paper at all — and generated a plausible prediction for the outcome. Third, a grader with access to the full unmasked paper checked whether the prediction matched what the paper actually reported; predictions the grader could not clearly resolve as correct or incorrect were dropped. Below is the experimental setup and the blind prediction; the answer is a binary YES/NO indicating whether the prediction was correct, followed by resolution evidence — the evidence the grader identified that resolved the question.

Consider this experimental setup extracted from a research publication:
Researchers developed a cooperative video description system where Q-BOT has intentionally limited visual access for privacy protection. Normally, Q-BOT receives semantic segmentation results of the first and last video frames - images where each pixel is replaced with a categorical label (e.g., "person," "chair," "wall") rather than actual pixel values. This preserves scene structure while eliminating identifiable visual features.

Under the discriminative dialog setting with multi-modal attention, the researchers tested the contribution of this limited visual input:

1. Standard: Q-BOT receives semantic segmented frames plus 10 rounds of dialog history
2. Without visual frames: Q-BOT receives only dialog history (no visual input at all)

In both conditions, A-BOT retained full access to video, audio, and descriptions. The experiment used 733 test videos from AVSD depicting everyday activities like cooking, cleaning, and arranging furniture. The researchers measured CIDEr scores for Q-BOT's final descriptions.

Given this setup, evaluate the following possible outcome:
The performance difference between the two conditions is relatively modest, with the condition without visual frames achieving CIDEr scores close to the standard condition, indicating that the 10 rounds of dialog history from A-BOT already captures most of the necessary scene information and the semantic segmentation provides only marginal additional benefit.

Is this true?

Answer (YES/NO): NO